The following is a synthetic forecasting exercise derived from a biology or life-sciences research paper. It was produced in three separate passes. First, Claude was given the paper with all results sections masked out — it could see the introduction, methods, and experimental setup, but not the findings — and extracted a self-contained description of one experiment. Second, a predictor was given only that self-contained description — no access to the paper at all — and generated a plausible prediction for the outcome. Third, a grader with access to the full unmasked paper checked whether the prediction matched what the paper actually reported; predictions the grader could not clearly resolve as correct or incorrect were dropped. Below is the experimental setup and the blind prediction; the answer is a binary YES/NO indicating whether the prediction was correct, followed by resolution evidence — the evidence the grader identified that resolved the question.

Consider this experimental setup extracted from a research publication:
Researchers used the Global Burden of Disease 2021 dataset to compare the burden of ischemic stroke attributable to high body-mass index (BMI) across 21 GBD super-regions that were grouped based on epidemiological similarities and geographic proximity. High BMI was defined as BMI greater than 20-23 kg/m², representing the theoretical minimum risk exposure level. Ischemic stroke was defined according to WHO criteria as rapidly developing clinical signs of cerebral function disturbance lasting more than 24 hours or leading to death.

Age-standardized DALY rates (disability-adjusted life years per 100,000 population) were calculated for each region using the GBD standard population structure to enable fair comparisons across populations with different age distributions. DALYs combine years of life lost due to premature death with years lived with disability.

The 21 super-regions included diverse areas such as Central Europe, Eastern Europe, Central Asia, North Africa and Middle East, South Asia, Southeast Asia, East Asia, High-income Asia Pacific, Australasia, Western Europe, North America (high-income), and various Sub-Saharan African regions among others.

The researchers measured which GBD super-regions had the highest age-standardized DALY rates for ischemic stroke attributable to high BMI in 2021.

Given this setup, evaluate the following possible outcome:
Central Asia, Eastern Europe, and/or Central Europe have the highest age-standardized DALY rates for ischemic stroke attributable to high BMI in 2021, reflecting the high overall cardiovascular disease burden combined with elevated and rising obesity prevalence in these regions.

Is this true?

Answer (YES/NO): YES